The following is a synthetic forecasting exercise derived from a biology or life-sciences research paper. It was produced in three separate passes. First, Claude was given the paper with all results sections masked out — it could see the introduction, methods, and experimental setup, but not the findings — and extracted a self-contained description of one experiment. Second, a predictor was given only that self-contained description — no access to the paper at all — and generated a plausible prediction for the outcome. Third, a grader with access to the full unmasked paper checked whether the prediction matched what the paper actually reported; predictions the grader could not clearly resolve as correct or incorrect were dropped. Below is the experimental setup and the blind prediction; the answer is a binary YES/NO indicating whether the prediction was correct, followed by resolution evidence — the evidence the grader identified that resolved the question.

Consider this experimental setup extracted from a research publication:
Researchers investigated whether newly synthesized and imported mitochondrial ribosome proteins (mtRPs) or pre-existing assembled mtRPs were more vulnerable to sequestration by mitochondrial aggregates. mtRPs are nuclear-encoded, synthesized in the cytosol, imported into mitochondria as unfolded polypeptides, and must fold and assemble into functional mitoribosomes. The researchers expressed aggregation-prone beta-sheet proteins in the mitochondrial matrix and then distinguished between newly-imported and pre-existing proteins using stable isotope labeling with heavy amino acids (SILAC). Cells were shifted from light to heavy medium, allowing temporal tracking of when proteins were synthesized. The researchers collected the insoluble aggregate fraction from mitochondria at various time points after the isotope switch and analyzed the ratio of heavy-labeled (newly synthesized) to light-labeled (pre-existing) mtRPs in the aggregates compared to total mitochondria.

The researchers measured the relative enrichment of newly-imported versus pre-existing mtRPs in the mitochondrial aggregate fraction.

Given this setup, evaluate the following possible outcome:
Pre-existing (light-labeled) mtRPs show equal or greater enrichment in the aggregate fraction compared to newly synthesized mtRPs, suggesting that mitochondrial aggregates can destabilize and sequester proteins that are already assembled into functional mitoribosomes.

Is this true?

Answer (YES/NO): NO